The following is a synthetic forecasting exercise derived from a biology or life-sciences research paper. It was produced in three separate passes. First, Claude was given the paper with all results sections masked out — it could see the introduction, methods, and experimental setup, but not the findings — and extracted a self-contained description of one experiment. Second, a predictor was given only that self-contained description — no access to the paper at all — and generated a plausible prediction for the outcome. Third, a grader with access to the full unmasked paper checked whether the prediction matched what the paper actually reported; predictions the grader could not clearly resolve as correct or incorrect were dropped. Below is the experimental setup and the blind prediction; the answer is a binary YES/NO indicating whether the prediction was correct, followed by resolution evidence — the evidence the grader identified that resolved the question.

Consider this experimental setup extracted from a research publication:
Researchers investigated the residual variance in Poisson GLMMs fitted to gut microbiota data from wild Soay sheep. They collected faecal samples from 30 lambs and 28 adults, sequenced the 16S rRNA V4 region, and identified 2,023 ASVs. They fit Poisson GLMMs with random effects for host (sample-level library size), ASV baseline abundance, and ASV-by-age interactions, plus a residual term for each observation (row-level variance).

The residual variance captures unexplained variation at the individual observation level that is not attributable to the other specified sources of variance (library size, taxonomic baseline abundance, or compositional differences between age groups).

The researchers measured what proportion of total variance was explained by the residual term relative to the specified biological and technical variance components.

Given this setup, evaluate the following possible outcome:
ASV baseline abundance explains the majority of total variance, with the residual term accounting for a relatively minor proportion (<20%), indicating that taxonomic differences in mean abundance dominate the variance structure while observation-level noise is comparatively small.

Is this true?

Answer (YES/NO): NO